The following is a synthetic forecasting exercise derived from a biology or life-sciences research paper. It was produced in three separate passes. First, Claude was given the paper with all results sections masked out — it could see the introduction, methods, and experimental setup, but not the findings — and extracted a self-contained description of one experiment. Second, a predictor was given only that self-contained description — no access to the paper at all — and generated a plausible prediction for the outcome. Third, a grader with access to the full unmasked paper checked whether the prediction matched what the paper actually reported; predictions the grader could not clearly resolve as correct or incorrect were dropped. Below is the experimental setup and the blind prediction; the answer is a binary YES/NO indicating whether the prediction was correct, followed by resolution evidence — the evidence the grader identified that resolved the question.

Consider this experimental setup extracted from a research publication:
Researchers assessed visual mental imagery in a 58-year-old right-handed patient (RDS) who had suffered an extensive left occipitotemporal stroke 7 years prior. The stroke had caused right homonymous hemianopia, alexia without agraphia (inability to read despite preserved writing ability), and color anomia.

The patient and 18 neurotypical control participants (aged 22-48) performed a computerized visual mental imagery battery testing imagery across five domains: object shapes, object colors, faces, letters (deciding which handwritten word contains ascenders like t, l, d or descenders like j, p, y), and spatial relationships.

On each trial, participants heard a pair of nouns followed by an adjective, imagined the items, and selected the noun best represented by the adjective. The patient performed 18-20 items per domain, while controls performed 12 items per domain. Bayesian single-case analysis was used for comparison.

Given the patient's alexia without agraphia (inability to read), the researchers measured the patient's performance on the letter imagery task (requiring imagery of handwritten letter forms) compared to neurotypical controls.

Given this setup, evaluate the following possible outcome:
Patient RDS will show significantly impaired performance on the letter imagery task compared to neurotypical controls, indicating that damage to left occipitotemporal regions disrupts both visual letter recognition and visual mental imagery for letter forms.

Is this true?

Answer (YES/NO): NO